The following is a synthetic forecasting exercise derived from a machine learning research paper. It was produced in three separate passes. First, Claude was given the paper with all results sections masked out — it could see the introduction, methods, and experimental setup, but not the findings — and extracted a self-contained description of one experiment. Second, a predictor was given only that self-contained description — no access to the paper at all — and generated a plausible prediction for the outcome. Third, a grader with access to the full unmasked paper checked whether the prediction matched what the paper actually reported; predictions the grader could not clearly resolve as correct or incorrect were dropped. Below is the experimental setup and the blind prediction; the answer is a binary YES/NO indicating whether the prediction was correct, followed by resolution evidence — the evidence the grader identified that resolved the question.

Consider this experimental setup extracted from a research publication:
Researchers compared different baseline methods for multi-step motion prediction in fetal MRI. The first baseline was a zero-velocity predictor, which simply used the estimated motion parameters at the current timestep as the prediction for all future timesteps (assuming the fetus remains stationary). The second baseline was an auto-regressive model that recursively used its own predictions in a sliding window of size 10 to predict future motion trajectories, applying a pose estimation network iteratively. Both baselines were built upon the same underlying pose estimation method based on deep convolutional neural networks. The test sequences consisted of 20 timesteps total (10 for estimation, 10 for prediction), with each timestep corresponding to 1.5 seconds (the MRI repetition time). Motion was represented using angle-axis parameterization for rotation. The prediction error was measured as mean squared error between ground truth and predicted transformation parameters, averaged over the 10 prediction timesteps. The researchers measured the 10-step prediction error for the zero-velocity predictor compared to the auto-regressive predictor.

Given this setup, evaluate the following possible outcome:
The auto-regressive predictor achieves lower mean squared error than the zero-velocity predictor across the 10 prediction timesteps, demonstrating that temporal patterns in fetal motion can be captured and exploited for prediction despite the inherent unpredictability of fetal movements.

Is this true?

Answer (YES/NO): NO